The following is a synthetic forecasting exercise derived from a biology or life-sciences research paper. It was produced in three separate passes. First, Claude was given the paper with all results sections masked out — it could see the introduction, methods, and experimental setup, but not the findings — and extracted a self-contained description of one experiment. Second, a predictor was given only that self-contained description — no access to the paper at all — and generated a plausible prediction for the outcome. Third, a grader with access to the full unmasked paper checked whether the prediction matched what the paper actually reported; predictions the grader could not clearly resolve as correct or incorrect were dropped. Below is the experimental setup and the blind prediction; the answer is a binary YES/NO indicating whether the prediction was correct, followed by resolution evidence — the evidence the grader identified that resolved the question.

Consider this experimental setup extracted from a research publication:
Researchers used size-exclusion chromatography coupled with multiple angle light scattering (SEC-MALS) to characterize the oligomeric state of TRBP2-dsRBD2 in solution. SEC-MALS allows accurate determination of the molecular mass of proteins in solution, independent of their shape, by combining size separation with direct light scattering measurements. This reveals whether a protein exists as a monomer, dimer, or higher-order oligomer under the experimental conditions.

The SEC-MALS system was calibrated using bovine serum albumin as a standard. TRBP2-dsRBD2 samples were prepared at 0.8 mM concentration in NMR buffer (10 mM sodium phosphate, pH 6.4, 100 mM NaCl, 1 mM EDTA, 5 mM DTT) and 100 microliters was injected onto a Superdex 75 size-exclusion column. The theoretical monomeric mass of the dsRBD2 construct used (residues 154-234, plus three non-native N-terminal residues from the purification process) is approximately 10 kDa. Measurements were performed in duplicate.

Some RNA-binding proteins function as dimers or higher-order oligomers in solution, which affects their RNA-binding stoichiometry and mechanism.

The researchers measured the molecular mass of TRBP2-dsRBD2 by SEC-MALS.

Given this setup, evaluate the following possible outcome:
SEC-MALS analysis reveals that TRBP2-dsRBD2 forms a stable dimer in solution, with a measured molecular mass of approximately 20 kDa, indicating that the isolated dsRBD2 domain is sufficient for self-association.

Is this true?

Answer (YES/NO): NO